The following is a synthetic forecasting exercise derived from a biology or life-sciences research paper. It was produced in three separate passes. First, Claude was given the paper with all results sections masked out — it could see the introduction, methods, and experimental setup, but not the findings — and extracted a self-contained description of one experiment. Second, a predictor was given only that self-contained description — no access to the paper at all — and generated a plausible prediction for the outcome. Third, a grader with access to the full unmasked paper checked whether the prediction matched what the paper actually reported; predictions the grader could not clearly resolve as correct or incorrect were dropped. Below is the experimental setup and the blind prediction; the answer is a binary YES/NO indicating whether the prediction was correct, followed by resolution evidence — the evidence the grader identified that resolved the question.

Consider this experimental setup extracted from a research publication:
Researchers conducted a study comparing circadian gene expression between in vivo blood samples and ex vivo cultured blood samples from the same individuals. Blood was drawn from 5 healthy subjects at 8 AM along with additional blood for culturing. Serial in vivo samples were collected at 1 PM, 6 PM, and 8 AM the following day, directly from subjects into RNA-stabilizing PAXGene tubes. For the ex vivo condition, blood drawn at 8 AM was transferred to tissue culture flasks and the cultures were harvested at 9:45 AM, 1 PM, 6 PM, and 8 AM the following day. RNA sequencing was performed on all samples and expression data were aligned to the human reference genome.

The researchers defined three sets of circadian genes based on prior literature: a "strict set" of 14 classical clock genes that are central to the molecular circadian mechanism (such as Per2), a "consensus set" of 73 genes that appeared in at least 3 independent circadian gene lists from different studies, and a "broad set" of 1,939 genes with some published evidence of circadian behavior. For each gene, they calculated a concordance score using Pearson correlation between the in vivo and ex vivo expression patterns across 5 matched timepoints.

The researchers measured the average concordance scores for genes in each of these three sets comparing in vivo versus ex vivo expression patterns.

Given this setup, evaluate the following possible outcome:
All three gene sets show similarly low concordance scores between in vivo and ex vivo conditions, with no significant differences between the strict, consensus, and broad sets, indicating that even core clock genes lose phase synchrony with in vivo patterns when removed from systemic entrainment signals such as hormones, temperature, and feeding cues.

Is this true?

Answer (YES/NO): NO